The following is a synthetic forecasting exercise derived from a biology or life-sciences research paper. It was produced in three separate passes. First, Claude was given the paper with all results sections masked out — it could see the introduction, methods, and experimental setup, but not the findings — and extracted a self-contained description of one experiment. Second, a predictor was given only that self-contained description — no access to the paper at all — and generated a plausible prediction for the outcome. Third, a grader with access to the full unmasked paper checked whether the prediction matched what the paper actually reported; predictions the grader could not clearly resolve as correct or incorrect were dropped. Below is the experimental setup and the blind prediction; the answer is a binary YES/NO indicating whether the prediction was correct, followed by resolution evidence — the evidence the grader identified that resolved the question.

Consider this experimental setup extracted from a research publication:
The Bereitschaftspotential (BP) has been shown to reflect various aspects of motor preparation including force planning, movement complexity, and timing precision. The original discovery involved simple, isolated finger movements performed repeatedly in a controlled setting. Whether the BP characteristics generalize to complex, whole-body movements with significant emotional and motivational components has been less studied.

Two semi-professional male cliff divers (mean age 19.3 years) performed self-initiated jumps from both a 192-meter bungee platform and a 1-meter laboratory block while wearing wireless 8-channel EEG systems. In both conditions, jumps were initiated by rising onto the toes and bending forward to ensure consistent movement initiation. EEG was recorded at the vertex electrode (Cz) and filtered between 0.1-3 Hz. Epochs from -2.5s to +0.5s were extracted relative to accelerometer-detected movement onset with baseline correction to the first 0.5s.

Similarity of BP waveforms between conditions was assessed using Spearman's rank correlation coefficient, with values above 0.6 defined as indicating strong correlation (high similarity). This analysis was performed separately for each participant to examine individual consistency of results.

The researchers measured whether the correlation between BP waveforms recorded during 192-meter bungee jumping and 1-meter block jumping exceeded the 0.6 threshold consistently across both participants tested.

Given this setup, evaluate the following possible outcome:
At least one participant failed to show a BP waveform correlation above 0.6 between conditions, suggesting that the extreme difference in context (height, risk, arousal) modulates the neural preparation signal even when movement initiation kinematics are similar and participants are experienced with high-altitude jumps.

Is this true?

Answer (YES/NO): NO